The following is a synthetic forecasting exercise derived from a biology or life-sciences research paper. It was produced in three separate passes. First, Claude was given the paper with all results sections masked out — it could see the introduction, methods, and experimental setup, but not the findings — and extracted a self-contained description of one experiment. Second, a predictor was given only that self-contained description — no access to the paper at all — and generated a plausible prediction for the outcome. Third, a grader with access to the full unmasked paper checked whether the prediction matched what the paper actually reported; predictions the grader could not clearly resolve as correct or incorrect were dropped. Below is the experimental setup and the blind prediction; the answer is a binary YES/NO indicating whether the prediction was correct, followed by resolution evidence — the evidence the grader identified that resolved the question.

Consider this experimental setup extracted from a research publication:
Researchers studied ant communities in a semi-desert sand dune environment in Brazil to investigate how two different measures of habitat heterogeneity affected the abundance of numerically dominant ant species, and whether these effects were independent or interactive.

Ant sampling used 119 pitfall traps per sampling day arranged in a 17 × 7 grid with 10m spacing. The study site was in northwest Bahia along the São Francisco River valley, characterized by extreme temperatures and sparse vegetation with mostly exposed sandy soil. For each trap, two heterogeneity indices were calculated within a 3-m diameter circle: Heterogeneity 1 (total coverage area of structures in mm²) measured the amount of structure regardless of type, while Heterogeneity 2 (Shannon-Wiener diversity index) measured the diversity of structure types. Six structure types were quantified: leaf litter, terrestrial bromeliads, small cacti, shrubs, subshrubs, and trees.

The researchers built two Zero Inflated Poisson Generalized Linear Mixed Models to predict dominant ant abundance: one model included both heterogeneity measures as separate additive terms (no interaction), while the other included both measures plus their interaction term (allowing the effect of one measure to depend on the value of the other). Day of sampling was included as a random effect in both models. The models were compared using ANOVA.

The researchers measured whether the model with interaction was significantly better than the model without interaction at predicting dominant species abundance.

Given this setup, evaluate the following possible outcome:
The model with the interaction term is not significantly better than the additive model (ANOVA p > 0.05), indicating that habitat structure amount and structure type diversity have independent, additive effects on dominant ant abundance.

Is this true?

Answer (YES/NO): NO